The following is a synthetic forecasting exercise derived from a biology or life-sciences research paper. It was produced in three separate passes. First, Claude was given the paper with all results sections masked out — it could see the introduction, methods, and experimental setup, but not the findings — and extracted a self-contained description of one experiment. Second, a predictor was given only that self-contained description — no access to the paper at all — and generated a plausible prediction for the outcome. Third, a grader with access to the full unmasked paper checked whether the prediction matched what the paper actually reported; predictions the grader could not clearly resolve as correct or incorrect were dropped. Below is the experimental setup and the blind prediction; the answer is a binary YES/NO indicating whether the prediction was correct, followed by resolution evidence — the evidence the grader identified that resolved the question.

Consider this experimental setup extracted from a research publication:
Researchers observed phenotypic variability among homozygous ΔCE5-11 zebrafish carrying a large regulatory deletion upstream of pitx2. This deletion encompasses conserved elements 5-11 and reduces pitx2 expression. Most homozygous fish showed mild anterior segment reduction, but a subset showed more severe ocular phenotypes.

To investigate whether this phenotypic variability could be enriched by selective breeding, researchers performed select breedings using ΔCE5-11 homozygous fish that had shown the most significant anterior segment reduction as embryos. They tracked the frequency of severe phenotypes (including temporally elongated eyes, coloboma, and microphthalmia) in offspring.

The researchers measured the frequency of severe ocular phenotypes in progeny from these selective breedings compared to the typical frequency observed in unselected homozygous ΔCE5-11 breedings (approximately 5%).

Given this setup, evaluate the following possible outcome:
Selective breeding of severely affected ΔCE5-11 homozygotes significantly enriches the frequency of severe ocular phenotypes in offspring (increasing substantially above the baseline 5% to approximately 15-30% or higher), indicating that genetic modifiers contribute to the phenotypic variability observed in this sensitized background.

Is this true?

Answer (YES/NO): YES